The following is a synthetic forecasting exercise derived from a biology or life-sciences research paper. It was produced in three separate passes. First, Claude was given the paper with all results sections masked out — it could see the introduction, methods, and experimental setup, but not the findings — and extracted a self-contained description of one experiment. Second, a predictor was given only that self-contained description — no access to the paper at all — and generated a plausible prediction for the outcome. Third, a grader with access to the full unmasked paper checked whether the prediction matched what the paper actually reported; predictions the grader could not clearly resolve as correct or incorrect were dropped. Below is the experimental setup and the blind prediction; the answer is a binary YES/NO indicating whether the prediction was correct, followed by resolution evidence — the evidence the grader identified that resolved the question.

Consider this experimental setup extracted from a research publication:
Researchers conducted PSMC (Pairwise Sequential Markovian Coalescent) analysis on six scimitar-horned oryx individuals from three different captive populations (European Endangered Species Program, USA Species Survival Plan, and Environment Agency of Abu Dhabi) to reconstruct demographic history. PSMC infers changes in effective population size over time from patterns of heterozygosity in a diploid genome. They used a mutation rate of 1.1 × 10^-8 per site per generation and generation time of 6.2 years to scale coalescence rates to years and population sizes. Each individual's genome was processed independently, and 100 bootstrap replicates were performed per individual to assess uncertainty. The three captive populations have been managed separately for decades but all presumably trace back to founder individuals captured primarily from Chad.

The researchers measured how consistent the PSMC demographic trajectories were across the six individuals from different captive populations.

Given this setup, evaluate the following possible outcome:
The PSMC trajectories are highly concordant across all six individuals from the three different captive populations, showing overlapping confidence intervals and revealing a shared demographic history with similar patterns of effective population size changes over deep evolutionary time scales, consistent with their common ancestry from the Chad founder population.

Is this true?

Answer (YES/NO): YES